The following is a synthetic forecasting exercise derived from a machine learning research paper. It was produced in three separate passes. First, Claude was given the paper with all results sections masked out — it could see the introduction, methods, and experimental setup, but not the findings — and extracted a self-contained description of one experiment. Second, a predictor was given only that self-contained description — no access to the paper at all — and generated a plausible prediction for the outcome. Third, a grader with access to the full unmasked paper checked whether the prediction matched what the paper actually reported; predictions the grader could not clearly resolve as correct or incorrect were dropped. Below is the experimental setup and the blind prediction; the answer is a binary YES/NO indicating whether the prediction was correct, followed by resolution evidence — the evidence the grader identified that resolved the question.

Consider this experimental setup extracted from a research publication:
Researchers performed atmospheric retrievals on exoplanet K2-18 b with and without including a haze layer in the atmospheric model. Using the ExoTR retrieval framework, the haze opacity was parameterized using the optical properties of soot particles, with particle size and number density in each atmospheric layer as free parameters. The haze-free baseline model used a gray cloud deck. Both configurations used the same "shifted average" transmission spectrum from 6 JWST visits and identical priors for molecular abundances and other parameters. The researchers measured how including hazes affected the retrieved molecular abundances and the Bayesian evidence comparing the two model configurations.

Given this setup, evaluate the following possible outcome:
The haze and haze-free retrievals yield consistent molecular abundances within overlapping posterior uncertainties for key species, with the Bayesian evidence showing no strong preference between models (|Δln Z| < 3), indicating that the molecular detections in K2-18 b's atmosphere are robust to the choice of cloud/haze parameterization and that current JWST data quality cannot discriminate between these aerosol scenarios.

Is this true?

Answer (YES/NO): YES